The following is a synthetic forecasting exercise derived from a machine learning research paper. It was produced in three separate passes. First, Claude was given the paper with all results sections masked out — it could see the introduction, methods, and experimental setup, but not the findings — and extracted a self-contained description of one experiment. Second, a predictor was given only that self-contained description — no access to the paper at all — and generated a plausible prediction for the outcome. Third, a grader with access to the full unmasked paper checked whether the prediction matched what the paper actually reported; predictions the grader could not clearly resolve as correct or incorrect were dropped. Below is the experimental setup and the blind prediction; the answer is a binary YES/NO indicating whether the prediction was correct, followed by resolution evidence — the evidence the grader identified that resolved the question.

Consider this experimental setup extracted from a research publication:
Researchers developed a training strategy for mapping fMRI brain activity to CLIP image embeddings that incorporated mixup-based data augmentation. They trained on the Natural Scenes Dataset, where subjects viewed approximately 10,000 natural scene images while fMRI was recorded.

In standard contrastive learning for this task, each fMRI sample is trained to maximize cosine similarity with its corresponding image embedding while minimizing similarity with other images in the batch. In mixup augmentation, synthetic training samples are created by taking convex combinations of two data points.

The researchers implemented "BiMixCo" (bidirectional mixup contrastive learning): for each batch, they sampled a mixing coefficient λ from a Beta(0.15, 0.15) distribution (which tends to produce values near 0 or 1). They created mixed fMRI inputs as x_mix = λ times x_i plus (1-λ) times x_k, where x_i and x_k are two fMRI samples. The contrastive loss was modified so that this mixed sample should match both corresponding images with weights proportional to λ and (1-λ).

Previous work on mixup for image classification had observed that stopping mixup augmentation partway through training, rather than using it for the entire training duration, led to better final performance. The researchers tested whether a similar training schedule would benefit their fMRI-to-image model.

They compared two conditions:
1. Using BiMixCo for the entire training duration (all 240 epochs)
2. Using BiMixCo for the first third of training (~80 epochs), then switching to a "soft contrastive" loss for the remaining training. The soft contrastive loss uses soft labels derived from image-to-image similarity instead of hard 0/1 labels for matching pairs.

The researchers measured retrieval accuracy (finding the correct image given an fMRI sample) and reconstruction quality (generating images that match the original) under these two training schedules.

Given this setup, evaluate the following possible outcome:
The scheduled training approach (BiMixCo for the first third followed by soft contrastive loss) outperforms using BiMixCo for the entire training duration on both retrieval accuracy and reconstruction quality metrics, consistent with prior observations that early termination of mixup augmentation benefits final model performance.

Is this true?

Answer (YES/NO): NO